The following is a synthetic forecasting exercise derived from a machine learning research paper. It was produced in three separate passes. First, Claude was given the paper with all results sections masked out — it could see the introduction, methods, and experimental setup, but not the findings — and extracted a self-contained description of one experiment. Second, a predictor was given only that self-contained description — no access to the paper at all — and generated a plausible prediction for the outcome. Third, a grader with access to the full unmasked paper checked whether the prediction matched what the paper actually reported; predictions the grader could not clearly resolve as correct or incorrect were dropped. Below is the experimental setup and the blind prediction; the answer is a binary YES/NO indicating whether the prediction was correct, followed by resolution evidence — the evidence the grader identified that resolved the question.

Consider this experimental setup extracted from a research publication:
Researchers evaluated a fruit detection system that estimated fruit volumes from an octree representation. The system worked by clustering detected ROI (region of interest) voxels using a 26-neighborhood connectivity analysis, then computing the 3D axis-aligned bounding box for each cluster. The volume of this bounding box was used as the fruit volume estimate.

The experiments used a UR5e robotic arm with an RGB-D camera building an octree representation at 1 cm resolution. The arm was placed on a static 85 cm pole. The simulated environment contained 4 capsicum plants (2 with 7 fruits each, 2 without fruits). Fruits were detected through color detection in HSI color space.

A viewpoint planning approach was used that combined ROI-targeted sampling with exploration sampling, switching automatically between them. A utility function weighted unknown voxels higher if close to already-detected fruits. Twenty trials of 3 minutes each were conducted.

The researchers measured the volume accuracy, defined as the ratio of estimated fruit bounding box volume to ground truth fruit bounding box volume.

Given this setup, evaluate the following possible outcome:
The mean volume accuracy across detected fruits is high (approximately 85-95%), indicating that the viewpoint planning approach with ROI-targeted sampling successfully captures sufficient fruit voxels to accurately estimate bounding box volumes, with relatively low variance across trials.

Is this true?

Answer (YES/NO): NO